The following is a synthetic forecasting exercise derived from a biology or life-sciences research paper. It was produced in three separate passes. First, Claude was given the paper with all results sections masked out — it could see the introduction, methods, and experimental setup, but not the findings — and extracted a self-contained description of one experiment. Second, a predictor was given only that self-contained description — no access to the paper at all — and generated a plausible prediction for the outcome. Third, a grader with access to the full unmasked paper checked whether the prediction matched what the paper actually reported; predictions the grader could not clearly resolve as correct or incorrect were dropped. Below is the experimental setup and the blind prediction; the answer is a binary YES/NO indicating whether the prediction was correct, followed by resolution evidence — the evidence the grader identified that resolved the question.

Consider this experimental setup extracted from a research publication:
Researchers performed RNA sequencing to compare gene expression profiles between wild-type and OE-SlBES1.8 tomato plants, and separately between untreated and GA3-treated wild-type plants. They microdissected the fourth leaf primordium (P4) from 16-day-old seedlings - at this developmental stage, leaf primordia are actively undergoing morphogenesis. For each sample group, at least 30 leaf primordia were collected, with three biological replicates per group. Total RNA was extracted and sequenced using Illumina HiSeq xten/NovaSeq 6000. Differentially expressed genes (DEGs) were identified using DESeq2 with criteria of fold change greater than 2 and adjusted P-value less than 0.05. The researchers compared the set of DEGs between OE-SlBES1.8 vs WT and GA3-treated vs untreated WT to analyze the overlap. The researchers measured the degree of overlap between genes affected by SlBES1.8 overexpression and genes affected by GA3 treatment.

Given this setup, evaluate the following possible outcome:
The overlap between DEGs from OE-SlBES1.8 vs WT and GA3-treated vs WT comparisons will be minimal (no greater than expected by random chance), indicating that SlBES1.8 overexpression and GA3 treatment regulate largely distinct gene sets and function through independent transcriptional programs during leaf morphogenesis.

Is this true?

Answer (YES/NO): NO